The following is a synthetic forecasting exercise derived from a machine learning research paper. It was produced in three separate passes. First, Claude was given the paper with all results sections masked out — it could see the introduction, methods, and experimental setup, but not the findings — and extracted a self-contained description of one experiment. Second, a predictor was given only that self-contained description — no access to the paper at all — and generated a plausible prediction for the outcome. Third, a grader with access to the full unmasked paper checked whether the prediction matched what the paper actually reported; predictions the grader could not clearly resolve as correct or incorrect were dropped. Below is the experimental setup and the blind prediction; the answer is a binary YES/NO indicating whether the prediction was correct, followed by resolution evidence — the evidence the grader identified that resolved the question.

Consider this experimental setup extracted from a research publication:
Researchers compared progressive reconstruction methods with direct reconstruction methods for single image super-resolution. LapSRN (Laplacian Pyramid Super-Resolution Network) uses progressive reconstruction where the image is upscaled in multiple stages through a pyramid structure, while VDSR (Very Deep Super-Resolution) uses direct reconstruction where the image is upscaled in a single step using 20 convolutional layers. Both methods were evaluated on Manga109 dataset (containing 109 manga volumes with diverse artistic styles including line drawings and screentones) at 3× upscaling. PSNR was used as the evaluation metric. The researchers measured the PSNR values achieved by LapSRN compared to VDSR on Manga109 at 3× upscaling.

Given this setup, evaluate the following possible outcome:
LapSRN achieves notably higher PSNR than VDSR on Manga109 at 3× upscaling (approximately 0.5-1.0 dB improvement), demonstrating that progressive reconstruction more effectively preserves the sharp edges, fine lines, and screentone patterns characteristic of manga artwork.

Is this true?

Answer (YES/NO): NO